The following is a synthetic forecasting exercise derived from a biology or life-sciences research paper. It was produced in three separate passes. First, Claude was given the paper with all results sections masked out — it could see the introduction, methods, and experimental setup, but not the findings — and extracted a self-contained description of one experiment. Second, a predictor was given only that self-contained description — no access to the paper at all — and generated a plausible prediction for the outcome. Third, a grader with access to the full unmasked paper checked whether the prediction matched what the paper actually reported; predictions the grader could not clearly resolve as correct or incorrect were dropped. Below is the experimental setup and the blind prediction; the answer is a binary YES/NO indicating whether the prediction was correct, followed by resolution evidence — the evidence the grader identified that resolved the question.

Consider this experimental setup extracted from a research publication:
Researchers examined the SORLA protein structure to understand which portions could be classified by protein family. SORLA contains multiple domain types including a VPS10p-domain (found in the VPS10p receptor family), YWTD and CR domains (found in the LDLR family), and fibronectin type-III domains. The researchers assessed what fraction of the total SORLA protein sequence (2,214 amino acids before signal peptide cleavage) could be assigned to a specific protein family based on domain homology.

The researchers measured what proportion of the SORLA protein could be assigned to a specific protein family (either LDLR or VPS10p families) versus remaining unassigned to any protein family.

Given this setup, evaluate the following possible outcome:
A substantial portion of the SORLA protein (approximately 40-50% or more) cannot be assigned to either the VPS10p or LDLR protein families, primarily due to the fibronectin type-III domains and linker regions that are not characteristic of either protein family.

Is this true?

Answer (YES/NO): NO